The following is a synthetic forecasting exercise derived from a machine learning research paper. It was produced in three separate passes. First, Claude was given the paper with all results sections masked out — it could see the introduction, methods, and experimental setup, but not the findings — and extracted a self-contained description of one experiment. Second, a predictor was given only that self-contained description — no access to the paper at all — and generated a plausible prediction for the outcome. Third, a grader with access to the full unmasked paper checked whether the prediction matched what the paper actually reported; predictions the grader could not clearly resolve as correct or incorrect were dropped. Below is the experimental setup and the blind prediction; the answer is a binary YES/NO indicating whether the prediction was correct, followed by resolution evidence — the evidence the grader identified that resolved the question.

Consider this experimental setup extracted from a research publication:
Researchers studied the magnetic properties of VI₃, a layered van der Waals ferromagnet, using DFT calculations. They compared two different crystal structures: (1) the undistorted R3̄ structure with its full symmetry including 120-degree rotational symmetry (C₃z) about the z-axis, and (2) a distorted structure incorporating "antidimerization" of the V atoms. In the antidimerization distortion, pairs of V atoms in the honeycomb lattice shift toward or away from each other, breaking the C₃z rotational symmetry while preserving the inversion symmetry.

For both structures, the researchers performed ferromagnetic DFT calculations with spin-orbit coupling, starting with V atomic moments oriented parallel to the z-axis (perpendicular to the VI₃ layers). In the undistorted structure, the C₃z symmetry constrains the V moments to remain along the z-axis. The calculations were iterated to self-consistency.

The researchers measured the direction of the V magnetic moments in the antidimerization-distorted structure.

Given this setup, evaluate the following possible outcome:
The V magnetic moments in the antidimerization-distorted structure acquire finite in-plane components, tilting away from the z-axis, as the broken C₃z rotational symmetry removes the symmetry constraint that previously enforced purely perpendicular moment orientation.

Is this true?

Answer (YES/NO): YES